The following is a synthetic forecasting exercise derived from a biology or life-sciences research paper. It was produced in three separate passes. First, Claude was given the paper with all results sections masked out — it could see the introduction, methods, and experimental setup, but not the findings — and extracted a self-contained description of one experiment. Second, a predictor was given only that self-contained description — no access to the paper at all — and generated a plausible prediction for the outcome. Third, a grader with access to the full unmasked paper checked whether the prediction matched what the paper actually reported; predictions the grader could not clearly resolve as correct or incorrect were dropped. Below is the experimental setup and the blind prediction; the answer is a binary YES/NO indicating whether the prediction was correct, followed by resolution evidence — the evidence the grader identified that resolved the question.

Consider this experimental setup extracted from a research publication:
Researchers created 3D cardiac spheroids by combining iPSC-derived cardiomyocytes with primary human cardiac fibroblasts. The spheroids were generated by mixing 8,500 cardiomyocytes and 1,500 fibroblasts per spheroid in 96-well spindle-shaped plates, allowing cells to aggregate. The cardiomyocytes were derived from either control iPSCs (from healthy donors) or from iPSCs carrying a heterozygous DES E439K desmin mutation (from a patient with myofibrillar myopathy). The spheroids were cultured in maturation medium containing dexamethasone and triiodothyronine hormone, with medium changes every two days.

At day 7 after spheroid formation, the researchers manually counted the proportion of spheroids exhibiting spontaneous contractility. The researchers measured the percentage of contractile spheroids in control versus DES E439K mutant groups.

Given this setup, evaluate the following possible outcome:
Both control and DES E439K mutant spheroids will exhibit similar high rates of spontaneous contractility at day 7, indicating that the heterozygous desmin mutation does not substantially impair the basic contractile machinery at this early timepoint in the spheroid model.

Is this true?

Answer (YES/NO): NO